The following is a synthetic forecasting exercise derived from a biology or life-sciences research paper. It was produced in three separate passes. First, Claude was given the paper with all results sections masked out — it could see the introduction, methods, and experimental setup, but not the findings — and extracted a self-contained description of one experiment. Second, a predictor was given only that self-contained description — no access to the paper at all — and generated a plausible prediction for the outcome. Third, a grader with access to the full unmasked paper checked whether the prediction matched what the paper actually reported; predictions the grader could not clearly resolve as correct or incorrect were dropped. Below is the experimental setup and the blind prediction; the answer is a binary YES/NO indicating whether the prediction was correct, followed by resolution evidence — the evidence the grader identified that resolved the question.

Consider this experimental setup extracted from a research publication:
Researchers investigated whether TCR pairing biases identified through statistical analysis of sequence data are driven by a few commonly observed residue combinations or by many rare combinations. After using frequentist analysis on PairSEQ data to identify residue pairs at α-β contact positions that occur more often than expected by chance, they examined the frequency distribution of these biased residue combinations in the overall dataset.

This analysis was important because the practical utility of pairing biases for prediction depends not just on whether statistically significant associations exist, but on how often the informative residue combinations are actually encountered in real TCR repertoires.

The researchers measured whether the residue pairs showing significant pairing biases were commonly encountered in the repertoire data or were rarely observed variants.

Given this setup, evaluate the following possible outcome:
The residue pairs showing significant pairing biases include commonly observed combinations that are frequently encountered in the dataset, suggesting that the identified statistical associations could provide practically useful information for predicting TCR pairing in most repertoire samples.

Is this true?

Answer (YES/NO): NO